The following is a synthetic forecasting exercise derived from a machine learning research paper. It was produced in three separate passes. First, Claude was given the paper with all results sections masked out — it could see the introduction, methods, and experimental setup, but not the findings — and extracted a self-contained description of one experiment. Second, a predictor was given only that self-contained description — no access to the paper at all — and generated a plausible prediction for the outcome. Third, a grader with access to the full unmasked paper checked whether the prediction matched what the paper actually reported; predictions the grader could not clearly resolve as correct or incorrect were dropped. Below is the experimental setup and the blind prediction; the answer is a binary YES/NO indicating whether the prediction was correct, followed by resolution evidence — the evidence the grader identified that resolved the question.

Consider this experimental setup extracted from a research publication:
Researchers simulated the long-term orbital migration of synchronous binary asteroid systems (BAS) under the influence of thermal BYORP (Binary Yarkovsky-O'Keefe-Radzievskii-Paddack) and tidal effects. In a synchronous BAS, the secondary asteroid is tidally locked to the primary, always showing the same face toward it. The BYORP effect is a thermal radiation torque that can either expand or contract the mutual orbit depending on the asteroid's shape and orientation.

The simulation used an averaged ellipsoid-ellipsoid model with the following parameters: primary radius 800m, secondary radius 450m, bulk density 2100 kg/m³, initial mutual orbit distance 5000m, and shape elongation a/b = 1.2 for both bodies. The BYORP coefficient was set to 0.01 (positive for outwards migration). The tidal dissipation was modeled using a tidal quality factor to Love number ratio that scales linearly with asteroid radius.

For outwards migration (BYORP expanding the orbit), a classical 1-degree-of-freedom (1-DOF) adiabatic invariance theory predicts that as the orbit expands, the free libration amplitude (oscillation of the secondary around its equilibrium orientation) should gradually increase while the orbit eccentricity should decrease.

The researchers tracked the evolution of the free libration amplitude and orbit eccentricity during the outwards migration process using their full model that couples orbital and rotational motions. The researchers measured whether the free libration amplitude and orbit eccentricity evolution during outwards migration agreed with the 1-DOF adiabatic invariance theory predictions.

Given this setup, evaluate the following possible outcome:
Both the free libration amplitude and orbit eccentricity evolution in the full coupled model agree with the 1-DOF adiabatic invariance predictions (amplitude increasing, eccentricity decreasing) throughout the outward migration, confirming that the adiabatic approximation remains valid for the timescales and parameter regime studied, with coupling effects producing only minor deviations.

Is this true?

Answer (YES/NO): YES